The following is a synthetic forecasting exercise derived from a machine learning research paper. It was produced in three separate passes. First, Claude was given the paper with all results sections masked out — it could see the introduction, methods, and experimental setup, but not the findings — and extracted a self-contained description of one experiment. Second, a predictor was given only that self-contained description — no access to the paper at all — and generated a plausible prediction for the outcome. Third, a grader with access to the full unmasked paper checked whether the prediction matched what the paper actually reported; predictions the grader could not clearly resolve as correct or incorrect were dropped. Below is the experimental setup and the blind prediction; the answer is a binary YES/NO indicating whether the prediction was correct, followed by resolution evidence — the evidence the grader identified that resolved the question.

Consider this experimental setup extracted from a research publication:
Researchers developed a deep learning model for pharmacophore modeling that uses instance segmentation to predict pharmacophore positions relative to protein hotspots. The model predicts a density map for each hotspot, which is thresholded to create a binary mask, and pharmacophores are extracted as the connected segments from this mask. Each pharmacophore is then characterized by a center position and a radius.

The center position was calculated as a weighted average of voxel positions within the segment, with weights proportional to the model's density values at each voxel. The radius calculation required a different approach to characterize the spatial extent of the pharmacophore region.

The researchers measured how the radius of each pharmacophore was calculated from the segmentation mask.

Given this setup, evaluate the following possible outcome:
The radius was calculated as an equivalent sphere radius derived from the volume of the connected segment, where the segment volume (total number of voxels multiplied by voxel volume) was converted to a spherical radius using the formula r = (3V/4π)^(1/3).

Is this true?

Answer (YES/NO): YES